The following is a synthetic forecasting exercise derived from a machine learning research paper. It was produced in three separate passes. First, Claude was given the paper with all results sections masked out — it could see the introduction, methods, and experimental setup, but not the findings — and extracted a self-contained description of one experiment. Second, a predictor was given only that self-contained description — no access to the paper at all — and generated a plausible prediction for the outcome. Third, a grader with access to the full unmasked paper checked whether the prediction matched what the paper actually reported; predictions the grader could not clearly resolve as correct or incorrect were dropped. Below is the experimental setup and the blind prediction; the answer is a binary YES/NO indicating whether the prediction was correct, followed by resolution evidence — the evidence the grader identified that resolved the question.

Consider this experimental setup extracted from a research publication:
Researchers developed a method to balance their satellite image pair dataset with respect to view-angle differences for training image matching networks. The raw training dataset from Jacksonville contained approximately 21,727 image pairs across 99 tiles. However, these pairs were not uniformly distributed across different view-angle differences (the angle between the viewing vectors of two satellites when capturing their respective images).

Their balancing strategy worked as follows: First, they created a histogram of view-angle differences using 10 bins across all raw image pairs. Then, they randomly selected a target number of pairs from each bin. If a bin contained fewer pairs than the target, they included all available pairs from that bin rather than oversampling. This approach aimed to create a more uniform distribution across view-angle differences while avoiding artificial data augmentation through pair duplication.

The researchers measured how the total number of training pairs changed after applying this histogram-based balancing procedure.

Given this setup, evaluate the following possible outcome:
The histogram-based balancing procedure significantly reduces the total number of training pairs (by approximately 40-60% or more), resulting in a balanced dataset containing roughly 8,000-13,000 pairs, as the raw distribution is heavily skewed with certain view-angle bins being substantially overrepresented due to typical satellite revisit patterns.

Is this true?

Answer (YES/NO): YES